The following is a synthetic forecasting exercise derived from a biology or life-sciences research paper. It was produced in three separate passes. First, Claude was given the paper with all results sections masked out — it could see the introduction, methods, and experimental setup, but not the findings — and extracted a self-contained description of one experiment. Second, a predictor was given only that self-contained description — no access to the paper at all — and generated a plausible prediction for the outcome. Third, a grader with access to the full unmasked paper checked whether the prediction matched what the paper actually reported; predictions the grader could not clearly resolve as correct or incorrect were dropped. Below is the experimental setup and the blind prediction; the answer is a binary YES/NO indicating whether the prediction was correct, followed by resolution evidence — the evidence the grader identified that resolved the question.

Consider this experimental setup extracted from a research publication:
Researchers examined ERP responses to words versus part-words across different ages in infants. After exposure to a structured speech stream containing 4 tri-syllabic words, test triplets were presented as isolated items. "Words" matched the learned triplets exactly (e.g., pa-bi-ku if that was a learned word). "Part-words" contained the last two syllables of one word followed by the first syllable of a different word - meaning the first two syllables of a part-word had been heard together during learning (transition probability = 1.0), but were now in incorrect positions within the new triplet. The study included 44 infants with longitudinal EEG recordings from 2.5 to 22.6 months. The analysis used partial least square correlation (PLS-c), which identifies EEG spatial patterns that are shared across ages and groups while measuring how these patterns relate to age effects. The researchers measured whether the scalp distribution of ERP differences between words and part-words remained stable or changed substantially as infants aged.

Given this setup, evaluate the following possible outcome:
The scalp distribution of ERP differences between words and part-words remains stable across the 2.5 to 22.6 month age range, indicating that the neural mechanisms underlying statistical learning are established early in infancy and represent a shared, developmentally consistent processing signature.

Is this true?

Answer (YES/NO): NO